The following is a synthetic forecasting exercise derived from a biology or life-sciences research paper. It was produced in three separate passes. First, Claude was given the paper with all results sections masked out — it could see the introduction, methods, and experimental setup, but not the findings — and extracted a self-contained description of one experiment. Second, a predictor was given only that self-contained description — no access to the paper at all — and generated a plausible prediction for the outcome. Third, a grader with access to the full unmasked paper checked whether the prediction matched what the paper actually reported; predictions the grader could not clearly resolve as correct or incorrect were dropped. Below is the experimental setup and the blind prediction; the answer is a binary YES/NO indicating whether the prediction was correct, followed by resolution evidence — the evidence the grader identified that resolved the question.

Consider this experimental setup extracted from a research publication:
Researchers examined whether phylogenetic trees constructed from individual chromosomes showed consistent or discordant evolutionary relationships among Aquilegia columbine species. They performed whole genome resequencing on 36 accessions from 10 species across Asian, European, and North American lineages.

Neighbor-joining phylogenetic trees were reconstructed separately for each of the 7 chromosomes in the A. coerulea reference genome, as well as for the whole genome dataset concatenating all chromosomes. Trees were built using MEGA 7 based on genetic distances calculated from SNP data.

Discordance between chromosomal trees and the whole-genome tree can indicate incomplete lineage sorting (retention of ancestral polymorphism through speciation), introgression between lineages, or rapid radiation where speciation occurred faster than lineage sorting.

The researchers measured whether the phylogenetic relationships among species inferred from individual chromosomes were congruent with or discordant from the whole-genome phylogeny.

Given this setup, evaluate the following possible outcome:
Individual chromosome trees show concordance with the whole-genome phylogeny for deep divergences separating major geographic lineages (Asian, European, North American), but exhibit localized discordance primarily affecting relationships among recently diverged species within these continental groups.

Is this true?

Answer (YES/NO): YES